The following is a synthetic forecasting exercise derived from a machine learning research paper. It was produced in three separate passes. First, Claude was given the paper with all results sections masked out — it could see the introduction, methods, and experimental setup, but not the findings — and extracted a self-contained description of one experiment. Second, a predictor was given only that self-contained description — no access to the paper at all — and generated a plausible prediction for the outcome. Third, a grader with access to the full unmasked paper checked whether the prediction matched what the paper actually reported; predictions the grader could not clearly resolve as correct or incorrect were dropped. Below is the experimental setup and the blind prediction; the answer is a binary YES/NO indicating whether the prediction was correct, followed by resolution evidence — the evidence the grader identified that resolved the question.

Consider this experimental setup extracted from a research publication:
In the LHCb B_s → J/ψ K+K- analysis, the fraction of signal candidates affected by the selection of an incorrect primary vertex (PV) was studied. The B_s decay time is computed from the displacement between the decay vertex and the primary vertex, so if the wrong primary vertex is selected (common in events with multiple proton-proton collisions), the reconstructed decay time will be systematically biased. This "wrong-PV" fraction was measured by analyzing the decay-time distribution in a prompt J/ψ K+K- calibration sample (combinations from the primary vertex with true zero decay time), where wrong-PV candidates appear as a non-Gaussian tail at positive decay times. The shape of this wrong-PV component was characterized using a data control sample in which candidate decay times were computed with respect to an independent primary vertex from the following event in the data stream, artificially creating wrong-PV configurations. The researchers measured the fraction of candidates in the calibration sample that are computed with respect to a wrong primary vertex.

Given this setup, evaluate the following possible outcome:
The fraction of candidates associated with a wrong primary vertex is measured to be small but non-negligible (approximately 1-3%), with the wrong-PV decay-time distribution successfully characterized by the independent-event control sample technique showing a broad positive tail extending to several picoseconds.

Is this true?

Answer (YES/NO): NO